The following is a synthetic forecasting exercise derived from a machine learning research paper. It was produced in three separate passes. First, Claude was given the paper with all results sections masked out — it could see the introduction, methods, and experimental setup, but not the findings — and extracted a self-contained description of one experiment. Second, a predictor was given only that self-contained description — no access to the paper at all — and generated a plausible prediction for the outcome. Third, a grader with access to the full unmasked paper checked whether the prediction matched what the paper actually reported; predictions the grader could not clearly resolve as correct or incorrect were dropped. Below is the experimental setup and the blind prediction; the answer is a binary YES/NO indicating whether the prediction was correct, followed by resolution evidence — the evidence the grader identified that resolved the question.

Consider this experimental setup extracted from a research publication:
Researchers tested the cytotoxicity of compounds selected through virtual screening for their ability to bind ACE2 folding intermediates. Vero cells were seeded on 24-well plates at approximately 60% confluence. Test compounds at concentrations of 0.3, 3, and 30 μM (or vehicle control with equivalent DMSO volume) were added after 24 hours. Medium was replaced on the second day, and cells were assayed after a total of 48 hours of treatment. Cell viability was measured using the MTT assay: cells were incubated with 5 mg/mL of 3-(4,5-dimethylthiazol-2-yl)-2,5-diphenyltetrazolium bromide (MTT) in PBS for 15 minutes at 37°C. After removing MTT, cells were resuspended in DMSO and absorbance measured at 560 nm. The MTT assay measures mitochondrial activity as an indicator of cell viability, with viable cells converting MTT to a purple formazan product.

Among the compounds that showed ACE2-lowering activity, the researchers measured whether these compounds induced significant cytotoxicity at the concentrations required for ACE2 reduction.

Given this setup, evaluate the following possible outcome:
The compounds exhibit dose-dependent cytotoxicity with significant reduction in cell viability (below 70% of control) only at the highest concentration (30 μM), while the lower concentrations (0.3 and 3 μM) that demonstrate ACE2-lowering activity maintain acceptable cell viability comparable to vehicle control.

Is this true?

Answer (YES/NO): NO